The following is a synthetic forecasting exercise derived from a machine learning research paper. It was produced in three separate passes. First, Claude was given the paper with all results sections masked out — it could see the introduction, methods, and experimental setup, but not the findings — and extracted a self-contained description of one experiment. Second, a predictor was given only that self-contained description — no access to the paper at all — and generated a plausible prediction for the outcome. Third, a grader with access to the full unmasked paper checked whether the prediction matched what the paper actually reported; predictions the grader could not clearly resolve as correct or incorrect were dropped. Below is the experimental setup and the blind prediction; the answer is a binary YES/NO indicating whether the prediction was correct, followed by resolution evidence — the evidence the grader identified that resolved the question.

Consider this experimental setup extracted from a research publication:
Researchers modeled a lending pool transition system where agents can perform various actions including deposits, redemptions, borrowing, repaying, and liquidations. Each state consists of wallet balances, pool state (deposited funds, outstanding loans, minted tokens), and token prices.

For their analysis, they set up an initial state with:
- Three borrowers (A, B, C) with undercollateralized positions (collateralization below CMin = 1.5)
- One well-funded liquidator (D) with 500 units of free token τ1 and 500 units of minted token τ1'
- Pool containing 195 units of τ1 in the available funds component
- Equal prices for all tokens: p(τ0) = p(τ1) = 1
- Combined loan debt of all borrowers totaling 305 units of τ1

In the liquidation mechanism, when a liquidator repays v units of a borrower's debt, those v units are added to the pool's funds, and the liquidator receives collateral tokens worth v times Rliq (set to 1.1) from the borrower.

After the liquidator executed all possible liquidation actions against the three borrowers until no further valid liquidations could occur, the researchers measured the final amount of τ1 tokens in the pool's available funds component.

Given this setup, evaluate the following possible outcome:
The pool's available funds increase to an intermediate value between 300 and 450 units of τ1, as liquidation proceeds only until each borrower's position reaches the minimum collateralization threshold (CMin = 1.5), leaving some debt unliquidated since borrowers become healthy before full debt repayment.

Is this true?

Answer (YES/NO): NO